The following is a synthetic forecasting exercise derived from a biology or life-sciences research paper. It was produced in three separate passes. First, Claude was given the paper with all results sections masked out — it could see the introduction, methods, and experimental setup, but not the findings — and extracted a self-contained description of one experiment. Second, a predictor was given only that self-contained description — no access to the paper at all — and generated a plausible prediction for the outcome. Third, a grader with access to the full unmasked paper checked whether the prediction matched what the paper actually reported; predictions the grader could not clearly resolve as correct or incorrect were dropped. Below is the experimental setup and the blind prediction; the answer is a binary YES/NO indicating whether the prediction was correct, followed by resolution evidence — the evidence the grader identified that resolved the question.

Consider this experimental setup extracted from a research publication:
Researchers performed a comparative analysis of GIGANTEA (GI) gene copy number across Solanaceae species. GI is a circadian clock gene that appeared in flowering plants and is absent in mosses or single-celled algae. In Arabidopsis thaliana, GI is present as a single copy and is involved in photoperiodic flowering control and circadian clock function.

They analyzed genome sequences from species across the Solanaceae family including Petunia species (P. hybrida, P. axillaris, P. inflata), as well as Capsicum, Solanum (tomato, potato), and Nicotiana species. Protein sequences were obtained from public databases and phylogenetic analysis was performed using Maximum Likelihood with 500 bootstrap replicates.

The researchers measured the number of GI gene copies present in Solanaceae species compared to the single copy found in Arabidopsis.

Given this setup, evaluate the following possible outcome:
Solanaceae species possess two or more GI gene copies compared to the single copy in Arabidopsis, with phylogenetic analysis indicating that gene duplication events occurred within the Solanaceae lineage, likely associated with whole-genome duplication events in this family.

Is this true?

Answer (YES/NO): YES